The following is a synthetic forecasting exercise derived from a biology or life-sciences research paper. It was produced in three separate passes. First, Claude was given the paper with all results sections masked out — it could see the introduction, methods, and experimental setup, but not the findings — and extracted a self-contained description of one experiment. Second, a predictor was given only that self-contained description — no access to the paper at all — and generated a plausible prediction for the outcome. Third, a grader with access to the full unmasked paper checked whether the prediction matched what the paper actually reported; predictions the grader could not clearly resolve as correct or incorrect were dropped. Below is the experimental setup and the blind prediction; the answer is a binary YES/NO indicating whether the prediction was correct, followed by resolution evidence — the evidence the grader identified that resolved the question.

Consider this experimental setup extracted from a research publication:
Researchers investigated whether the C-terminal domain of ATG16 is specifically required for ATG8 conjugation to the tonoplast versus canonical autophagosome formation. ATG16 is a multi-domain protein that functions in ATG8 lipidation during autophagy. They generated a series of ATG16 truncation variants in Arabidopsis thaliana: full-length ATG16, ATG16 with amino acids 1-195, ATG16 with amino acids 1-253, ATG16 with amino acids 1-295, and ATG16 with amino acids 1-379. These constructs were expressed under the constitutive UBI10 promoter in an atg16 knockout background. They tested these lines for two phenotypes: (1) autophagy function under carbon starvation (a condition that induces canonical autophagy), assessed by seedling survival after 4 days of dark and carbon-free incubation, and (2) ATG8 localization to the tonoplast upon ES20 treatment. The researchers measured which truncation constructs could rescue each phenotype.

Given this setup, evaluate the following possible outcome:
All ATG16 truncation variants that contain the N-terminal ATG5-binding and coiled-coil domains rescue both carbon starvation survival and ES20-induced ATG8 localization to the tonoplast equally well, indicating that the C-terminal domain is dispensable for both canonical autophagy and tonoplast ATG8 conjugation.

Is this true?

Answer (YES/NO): NO